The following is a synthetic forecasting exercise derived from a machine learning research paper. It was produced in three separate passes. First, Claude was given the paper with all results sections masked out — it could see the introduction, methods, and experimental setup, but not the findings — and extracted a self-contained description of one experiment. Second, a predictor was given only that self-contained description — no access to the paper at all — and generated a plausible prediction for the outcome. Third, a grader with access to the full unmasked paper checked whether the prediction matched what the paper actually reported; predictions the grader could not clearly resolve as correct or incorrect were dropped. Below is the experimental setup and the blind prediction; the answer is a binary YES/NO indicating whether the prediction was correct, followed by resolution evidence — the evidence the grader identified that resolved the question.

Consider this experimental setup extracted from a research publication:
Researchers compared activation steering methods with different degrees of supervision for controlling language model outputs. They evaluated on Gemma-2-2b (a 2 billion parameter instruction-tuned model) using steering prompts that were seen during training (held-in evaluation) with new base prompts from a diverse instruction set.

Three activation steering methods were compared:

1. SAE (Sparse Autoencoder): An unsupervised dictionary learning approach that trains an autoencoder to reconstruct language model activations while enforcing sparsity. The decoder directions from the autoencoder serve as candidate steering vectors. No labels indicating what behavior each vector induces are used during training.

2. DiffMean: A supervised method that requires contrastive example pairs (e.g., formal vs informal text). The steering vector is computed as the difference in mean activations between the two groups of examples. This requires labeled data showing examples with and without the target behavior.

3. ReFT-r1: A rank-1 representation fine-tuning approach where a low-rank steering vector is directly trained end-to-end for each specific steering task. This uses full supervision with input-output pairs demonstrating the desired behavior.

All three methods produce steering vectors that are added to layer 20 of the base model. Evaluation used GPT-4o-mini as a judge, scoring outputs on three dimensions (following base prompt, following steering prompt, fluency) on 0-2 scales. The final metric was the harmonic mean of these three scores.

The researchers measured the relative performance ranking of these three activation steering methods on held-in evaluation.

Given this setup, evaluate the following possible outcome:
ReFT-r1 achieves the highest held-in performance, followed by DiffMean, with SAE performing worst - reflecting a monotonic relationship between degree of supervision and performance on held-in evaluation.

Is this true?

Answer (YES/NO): YES